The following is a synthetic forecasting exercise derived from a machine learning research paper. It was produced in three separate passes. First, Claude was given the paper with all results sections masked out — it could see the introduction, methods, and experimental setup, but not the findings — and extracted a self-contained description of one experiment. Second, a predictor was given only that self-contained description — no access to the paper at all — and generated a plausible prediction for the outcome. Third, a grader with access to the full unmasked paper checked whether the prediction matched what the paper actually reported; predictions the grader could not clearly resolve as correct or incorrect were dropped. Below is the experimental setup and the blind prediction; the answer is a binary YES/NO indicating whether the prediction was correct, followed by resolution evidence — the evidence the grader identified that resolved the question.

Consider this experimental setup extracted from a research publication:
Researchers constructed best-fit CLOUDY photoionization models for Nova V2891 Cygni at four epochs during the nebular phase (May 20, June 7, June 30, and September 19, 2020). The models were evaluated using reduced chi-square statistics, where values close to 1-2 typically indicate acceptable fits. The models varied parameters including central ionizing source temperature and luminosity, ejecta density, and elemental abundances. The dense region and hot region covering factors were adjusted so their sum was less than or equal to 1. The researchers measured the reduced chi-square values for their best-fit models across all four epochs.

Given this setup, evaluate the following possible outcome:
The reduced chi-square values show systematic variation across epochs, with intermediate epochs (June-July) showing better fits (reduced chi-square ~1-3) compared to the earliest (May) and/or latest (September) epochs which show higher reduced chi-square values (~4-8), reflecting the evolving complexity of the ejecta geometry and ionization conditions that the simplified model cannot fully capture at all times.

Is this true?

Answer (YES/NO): NO